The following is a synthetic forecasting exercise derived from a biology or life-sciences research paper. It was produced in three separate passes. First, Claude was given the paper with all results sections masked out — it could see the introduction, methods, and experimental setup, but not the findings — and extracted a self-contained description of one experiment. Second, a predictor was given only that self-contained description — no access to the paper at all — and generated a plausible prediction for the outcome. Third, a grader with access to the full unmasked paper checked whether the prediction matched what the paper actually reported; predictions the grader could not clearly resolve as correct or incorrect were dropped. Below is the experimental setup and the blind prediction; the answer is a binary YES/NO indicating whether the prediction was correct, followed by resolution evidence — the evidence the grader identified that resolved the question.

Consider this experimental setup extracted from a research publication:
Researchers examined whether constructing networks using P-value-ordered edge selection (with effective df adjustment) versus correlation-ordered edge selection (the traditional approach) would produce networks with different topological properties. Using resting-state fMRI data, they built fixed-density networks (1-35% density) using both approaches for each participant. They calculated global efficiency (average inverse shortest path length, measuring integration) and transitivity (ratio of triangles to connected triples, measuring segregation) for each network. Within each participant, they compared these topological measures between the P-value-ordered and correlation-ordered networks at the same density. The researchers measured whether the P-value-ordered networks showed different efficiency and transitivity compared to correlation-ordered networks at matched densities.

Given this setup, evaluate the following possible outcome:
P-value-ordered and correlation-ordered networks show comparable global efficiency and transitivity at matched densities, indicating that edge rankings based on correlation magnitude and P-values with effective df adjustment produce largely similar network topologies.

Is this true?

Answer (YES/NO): NO